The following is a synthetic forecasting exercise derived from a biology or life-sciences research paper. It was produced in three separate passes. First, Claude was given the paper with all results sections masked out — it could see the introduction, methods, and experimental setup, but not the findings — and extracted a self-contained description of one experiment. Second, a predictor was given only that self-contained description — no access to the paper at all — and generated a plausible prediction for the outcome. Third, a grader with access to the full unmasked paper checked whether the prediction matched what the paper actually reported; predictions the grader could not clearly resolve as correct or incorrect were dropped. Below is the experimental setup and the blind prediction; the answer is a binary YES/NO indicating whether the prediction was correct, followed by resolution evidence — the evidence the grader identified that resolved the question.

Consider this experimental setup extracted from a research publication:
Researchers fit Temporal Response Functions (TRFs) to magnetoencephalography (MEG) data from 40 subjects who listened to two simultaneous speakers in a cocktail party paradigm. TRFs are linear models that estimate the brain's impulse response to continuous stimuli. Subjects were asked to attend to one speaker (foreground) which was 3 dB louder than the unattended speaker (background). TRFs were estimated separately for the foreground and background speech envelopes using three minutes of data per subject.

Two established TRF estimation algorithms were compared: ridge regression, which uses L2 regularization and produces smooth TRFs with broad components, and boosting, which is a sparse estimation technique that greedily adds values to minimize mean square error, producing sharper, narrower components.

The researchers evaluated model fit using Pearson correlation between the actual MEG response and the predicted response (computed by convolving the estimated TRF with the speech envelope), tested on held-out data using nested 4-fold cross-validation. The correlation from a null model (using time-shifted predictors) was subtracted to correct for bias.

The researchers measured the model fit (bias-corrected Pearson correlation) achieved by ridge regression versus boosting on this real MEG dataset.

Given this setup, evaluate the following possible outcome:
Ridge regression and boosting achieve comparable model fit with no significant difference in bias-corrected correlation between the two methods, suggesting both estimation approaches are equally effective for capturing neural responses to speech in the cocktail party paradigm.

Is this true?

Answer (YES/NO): NO